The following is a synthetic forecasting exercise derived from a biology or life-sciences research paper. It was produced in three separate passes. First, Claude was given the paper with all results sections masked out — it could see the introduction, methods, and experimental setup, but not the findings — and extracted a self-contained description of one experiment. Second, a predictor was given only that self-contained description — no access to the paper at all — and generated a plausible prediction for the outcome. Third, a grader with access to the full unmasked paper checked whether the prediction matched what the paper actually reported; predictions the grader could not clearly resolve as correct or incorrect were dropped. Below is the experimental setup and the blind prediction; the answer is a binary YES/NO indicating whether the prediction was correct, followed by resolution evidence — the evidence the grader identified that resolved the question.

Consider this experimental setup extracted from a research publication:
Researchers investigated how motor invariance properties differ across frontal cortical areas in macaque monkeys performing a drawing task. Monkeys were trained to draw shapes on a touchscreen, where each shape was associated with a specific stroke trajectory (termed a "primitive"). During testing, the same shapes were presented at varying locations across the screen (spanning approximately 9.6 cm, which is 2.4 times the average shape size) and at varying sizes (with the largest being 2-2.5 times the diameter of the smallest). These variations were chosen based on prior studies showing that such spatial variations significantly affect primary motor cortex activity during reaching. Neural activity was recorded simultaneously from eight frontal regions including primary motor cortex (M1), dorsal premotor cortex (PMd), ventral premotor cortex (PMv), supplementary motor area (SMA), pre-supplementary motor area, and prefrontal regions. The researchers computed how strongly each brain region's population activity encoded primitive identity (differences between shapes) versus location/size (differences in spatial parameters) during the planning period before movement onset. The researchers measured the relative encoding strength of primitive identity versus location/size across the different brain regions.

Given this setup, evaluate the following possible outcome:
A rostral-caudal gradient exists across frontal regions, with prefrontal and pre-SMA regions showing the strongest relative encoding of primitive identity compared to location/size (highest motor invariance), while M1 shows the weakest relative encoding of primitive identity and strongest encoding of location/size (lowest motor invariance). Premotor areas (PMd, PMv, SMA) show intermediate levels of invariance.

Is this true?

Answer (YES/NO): NO